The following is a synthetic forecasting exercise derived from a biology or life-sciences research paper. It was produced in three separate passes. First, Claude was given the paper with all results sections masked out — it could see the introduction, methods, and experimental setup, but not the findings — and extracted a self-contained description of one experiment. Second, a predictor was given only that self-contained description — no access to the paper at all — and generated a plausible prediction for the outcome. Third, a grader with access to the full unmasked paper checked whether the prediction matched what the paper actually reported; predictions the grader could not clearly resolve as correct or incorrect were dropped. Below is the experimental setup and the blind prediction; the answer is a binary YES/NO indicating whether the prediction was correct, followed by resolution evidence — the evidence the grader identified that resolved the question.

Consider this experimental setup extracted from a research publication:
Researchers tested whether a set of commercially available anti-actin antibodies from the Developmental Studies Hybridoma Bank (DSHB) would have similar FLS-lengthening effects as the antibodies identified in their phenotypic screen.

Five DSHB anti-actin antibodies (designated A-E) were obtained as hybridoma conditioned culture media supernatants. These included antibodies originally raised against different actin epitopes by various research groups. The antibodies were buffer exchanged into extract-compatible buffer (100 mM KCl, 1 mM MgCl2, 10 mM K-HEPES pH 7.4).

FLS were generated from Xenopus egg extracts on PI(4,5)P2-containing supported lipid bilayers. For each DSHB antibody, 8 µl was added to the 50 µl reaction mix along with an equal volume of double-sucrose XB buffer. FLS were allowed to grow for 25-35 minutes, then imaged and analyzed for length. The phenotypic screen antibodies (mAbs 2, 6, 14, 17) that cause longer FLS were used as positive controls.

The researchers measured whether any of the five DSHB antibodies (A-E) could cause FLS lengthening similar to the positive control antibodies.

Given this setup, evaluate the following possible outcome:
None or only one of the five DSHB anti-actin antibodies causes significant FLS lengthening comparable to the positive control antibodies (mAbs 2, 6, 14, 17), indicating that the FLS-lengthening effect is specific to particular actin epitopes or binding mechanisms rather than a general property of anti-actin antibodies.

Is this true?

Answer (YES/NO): YES